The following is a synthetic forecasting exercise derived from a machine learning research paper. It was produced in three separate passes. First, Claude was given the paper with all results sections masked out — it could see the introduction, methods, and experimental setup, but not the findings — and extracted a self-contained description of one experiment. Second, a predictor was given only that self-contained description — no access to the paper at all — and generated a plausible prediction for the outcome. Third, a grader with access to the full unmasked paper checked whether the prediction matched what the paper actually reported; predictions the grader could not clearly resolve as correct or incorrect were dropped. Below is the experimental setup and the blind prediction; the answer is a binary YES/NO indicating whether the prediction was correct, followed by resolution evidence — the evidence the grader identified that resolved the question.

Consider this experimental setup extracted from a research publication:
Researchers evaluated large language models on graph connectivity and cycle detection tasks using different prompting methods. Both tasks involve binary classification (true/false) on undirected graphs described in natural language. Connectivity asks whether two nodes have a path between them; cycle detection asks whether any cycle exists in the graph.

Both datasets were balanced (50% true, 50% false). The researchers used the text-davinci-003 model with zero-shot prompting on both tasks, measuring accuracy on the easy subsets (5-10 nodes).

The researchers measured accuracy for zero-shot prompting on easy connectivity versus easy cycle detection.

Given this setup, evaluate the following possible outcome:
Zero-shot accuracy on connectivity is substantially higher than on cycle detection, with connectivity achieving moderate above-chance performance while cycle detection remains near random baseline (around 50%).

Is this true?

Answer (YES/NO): YES